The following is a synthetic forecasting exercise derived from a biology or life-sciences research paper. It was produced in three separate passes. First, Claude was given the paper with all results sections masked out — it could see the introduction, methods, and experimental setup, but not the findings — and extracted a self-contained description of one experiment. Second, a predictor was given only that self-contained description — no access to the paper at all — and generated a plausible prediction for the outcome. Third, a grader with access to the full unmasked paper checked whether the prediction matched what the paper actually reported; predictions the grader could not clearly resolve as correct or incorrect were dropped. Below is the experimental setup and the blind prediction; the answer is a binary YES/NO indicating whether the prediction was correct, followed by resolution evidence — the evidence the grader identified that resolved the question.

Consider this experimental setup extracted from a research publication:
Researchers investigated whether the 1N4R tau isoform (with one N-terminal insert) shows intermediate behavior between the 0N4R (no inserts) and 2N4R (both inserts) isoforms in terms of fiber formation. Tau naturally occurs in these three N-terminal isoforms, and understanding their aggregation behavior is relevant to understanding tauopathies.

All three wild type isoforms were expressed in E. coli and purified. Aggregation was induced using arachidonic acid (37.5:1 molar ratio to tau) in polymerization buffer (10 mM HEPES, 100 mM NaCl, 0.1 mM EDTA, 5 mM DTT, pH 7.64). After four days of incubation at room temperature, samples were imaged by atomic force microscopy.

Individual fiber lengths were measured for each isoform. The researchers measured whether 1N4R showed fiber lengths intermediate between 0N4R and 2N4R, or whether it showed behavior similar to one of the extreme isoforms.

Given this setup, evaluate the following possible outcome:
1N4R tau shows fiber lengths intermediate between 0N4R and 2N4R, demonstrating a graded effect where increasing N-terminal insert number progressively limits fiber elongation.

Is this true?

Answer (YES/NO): NO